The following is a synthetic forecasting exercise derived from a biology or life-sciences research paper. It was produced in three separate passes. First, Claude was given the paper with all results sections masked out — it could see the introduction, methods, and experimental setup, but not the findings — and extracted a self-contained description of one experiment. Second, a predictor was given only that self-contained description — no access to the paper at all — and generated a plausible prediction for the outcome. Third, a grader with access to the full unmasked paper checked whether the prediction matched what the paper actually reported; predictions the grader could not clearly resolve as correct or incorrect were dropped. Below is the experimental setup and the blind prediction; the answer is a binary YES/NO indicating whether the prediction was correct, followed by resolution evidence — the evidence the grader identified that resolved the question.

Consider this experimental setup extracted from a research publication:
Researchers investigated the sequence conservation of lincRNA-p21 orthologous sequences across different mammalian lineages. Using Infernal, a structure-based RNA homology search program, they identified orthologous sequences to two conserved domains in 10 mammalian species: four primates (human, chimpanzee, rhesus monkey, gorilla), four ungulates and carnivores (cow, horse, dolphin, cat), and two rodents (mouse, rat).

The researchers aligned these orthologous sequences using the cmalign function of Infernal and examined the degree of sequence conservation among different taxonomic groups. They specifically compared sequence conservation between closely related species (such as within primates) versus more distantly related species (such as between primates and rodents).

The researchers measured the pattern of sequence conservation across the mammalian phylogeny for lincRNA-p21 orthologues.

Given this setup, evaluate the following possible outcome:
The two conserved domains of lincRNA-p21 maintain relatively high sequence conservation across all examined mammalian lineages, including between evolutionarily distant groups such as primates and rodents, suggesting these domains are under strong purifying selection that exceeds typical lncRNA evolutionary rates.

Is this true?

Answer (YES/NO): NO